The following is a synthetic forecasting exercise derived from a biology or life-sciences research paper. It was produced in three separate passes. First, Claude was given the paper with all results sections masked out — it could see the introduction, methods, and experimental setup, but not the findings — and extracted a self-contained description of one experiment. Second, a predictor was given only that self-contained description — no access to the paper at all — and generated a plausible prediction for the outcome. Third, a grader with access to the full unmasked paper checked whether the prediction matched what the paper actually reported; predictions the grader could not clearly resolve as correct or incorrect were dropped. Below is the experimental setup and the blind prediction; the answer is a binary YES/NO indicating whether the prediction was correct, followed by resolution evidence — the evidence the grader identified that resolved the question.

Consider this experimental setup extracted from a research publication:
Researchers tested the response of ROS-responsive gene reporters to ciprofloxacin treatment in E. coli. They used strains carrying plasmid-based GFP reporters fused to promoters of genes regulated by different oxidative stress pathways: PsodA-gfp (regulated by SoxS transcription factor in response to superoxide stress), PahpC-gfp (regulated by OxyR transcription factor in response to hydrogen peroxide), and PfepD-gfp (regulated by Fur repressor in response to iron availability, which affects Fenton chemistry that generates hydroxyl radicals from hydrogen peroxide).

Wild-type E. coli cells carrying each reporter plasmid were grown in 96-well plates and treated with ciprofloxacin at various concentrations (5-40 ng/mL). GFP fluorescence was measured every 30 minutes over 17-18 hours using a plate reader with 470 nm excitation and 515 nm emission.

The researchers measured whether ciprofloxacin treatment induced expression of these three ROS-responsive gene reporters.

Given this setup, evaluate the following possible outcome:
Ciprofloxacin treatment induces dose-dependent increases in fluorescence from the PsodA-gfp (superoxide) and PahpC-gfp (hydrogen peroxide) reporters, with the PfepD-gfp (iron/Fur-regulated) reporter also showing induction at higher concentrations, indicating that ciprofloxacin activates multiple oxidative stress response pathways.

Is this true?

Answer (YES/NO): NO